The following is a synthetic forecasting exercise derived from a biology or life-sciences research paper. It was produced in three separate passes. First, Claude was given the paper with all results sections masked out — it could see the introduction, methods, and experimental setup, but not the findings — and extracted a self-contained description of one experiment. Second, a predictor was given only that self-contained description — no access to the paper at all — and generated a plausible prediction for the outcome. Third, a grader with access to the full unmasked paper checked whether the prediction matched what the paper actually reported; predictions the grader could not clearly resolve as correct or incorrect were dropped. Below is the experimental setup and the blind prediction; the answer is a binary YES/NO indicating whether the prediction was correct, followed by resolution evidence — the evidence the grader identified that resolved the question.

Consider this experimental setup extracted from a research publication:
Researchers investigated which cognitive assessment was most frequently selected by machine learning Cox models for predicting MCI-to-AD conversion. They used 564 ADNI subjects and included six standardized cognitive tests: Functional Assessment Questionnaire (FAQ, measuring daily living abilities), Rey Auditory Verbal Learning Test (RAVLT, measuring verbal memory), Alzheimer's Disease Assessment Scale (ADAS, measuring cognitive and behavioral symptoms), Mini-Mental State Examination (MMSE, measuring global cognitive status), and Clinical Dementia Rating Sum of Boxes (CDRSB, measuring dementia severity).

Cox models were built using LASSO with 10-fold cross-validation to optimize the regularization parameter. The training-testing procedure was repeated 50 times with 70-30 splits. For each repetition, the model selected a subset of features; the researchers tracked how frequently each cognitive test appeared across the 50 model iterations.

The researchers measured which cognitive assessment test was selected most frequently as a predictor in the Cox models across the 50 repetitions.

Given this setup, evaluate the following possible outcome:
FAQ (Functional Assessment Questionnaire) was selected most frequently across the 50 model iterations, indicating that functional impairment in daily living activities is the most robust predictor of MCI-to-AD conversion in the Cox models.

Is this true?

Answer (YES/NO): NO